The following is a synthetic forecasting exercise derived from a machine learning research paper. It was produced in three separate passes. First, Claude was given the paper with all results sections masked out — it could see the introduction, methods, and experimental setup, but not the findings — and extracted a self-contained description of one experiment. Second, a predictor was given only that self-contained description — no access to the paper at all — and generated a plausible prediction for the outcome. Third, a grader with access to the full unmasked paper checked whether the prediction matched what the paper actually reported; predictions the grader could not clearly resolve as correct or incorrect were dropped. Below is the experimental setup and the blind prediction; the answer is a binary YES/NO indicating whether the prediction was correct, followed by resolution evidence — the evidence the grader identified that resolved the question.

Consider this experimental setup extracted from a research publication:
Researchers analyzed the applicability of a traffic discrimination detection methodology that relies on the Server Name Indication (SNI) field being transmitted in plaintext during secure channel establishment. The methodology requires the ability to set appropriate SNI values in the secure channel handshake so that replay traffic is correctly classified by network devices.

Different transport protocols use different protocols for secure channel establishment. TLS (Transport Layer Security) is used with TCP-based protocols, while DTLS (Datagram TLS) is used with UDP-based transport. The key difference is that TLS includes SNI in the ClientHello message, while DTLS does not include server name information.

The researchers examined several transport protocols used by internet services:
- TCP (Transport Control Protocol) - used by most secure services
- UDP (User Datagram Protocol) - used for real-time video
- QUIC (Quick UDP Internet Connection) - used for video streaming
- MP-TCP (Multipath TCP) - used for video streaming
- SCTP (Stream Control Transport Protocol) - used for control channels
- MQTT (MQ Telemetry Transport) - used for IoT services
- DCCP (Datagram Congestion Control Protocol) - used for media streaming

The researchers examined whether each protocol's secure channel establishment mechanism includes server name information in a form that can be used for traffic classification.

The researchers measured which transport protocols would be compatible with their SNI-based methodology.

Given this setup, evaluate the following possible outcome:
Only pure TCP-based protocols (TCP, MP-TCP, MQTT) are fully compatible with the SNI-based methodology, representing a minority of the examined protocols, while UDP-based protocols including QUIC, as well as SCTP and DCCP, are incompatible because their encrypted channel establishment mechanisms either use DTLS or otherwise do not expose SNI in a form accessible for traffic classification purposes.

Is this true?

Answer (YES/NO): NO